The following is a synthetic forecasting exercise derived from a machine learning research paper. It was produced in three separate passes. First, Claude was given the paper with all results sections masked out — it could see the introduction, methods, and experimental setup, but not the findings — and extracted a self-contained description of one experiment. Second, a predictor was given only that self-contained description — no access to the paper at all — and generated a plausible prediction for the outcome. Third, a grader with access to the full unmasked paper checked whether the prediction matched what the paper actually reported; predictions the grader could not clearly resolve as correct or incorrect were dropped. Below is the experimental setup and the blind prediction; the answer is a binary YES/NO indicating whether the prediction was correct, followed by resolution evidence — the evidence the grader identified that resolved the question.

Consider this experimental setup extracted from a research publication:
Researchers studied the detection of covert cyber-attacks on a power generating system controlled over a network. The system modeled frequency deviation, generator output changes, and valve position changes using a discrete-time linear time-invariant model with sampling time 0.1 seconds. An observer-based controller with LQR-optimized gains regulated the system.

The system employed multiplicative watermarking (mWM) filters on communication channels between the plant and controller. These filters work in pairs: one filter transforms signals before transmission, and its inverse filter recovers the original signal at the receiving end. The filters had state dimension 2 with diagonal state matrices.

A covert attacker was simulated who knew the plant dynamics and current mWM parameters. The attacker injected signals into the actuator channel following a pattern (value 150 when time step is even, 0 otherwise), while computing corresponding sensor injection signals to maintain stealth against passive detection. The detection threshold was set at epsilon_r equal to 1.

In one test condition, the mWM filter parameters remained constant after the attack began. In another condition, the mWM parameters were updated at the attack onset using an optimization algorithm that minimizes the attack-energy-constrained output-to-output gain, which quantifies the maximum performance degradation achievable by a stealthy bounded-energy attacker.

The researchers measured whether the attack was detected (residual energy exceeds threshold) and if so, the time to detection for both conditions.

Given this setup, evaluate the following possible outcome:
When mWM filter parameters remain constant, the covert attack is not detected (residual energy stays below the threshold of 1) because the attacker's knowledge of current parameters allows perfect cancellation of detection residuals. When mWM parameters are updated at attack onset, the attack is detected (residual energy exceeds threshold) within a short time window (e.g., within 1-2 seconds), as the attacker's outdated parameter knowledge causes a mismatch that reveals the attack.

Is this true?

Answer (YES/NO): NO